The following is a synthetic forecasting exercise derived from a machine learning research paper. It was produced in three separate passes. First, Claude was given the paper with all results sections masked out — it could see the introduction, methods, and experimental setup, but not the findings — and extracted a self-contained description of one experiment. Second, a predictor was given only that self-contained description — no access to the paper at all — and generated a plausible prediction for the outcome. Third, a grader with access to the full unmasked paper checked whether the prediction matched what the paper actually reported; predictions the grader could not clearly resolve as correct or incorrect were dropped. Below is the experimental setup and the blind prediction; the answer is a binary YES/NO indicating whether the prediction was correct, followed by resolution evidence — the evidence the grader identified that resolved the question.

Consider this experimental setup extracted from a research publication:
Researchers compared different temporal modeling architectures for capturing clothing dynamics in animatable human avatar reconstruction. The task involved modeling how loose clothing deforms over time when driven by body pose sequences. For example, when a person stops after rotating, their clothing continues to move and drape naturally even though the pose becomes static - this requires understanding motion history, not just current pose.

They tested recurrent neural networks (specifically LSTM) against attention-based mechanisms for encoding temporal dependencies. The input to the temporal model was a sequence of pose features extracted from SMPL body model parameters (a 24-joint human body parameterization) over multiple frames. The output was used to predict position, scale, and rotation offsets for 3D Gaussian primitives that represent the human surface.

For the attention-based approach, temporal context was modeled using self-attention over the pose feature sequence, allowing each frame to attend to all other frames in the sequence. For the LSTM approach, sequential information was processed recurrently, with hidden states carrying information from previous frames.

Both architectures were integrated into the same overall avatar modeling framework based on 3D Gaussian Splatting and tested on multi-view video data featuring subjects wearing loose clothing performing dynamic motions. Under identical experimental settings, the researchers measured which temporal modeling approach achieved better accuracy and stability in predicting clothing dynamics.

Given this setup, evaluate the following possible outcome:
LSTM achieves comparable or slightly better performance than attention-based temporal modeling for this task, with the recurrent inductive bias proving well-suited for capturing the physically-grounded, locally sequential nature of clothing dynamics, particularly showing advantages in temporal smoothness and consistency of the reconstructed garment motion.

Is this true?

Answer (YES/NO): NO